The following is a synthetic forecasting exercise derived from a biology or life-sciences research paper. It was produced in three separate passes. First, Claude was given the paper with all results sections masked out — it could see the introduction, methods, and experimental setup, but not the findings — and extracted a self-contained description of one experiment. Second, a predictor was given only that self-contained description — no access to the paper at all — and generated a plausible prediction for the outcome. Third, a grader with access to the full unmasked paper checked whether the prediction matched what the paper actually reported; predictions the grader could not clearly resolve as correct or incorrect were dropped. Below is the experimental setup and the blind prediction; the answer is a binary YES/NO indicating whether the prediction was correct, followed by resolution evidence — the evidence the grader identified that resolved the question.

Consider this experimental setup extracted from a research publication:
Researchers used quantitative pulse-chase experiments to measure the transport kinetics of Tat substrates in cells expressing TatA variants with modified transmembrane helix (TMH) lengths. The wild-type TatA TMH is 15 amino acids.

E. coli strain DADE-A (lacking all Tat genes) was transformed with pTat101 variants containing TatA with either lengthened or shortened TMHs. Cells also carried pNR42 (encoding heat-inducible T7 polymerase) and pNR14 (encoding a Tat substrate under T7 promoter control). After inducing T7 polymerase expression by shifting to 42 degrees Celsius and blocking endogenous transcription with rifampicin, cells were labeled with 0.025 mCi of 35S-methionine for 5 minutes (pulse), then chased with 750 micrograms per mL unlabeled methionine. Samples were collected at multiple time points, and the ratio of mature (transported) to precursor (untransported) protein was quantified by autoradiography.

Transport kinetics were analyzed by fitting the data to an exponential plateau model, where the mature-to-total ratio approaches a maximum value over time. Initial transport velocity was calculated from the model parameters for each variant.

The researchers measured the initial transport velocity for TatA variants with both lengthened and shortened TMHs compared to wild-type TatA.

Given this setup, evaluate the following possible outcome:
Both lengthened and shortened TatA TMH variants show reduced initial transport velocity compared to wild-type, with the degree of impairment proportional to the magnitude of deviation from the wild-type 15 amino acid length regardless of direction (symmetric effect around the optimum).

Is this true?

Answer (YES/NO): NO